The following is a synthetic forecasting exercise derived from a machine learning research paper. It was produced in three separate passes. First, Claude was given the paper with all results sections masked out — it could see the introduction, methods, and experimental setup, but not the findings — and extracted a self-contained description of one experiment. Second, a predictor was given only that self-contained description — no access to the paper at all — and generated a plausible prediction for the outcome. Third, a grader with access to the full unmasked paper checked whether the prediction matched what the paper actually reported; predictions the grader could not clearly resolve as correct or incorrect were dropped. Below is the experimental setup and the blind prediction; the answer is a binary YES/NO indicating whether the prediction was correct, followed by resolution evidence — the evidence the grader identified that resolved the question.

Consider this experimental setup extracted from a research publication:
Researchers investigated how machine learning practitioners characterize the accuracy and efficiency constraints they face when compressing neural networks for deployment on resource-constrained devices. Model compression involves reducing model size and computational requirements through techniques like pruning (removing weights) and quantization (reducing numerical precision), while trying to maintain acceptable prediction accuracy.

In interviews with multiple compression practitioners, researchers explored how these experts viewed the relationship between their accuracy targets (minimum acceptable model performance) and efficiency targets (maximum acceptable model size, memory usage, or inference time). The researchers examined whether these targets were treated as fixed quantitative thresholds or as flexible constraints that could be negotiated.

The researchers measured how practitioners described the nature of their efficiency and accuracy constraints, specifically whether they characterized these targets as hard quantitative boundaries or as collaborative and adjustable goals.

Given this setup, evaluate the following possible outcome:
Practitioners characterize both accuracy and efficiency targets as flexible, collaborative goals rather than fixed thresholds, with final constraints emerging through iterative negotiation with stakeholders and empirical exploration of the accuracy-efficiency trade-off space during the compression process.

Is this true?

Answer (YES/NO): YES